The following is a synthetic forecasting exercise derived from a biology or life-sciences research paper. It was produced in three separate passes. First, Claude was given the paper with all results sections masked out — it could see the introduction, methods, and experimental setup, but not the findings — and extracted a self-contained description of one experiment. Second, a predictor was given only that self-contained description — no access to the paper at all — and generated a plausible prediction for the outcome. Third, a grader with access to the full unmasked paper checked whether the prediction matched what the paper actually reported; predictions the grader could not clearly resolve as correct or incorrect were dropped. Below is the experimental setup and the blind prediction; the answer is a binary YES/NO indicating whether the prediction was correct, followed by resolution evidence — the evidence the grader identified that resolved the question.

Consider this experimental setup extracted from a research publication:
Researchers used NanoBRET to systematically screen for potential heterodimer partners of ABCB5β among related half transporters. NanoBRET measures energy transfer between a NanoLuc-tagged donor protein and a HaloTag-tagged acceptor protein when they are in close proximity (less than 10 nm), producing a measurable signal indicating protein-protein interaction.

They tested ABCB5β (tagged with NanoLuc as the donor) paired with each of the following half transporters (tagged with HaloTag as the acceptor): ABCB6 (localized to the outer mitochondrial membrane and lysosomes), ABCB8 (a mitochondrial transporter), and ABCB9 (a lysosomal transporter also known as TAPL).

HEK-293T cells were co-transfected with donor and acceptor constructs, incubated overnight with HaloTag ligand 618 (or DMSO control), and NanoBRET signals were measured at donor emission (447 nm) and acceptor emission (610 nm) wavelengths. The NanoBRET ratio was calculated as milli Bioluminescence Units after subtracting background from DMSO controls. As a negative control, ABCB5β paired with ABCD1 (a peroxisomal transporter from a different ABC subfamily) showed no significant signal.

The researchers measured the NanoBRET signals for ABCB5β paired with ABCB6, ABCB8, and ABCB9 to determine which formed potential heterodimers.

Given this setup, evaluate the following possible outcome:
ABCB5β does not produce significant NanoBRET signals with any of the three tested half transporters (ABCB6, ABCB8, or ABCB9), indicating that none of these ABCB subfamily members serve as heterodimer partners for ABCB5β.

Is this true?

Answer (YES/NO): NO